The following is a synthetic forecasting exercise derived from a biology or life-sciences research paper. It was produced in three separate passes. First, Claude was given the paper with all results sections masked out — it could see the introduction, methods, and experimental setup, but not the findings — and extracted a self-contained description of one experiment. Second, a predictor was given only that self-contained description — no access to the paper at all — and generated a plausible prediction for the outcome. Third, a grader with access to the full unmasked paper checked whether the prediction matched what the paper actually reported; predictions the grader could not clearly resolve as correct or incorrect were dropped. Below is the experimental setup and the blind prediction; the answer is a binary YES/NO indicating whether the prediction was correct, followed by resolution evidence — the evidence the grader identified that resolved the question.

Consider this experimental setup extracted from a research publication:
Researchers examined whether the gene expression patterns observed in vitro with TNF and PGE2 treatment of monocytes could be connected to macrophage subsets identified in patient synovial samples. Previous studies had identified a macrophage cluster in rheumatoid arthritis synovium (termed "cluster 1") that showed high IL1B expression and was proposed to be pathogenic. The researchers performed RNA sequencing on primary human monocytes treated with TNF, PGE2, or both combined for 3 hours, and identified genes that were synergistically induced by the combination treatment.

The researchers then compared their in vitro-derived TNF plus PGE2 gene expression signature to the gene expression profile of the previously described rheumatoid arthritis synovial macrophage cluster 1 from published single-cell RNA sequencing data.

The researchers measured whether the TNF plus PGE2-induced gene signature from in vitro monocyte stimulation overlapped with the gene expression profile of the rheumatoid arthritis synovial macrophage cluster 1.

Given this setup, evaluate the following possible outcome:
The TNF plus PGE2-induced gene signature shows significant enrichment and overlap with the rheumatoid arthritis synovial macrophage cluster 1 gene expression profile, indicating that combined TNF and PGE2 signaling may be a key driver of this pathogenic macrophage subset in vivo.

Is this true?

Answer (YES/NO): YES